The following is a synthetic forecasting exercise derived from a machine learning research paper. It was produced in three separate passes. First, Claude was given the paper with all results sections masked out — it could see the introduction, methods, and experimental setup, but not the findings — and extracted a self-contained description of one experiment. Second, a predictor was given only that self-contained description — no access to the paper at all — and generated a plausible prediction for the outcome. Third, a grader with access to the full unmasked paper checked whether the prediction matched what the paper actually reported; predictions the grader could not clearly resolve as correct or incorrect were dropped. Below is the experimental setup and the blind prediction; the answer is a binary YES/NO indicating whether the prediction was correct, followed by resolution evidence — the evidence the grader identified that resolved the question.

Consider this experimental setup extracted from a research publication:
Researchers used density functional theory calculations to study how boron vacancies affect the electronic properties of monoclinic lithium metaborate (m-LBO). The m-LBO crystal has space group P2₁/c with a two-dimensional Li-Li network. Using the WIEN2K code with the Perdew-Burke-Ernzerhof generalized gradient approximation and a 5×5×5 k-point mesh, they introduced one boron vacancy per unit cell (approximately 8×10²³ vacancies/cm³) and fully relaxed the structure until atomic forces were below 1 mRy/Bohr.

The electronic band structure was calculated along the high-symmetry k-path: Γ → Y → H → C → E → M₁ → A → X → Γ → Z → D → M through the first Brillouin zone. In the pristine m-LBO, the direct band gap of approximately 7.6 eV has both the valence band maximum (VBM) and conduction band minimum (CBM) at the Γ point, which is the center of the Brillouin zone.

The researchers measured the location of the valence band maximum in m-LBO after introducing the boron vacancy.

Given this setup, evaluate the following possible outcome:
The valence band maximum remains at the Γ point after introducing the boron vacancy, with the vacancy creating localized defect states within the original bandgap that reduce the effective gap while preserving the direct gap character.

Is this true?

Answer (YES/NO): YES